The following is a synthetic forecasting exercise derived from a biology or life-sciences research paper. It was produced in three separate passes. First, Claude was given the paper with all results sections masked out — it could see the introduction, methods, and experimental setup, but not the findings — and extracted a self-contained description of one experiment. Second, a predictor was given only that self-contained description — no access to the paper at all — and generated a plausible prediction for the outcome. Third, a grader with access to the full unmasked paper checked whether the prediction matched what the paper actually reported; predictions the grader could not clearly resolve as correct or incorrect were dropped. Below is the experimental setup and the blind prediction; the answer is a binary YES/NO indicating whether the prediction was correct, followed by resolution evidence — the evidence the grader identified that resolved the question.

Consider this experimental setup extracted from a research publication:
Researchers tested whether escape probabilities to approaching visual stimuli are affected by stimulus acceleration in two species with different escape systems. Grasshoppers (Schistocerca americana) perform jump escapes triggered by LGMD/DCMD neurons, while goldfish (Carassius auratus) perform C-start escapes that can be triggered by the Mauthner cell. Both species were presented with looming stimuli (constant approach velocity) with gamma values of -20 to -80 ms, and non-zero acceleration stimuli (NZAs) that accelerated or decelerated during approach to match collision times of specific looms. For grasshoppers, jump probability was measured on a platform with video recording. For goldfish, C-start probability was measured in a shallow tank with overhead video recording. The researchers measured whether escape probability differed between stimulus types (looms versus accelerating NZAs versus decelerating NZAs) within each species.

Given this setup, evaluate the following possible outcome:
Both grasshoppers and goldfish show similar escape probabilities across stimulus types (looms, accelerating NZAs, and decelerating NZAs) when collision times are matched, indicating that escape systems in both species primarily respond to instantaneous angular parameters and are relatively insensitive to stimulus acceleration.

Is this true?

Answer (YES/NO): YES